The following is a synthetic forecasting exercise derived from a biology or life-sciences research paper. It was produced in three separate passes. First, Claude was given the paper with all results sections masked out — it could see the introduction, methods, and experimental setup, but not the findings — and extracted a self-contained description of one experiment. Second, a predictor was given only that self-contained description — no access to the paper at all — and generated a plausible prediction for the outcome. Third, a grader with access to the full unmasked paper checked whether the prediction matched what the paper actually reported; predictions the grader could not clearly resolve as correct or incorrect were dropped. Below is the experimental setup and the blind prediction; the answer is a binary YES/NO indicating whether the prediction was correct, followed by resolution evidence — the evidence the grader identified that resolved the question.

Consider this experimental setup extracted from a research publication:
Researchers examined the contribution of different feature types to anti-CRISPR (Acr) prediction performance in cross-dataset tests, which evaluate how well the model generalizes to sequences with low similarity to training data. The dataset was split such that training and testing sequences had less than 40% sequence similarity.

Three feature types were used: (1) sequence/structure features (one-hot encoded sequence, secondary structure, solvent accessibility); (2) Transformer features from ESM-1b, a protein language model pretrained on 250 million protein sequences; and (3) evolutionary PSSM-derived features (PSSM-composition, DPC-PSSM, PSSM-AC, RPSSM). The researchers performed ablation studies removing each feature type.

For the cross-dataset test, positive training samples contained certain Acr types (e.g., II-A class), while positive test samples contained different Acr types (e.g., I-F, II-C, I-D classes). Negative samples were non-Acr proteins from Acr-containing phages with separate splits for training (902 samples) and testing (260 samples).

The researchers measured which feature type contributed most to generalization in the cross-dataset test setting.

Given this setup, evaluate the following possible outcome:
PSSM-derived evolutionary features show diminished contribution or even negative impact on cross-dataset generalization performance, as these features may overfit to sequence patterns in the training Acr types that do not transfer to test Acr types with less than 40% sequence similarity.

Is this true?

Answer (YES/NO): NO